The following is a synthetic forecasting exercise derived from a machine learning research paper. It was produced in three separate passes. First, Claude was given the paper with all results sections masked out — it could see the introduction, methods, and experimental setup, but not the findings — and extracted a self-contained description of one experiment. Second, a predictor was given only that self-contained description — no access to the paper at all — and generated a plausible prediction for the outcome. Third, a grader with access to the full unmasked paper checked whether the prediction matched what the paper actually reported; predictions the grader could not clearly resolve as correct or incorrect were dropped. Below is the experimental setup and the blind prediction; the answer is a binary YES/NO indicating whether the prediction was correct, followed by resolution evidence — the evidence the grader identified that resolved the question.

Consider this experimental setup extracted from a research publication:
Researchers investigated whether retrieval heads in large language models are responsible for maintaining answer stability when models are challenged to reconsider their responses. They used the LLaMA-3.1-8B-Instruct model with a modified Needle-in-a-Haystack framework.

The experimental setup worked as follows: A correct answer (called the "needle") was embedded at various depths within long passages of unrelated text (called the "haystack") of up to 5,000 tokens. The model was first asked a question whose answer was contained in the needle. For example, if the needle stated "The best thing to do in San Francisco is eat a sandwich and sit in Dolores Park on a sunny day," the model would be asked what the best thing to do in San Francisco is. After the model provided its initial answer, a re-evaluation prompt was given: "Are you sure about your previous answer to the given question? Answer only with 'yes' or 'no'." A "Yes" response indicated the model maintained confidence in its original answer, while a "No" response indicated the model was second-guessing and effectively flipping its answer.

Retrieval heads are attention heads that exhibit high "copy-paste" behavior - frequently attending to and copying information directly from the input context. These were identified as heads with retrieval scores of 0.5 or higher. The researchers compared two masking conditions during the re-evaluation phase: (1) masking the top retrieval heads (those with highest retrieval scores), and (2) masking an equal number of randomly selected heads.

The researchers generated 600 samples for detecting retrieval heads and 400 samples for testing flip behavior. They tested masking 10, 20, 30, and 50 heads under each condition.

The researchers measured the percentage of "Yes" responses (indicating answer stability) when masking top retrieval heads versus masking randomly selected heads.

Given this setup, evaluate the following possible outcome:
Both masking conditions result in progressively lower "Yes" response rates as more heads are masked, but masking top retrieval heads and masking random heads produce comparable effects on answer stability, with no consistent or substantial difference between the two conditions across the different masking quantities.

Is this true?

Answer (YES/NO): YES